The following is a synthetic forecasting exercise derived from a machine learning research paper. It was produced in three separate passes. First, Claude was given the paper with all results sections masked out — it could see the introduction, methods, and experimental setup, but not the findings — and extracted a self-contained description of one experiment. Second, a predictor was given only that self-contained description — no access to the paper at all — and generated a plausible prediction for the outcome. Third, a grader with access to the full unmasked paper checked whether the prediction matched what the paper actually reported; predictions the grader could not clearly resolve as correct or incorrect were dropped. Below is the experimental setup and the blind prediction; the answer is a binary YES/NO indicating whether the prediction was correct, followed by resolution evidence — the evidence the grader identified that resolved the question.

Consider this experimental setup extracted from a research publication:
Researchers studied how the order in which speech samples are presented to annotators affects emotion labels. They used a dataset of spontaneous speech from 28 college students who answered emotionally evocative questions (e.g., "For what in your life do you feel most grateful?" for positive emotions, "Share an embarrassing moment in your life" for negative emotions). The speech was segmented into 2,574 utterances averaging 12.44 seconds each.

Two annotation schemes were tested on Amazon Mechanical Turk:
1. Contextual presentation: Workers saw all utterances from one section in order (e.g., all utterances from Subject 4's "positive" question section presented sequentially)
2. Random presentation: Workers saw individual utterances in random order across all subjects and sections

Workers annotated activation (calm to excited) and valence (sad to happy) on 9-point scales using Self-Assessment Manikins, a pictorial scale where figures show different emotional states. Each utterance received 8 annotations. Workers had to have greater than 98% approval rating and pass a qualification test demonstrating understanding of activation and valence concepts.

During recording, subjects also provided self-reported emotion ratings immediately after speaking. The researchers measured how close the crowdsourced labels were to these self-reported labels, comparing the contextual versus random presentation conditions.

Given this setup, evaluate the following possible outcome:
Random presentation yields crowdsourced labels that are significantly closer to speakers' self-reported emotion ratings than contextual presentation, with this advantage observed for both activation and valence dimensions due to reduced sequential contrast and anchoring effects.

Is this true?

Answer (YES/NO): NO